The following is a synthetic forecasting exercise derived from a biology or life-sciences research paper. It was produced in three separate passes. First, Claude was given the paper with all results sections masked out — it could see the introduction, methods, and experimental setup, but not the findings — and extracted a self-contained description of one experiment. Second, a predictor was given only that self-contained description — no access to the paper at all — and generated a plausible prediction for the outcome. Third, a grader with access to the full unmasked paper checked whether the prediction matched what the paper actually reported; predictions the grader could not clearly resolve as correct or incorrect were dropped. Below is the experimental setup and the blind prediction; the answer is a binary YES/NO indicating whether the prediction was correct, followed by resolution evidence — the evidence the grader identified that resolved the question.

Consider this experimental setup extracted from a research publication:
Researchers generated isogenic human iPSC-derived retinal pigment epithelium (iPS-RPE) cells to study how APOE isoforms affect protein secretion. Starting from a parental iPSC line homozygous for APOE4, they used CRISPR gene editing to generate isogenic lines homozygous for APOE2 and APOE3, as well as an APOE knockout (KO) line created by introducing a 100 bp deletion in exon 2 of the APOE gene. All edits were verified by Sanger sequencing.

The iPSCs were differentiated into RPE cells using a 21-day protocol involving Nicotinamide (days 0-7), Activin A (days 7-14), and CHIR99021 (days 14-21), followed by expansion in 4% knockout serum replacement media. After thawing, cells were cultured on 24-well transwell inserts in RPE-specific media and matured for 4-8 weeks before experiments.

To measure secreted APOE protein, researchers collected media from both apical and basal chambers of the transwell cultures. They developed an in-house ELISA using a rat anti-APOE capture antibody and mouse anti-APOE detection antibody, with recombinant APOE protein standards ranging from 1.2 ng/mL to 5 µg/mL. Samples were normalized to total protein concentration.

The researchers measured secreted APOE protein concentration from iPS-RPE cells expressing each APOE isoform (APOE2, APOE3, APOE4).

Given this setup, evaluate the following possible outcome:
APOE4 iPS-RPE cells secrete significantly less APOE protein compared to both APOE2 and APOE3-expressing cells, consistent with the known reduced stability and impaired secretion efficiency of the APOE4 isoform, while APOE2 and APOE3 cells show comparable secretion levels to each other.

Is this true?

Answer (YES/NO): NO